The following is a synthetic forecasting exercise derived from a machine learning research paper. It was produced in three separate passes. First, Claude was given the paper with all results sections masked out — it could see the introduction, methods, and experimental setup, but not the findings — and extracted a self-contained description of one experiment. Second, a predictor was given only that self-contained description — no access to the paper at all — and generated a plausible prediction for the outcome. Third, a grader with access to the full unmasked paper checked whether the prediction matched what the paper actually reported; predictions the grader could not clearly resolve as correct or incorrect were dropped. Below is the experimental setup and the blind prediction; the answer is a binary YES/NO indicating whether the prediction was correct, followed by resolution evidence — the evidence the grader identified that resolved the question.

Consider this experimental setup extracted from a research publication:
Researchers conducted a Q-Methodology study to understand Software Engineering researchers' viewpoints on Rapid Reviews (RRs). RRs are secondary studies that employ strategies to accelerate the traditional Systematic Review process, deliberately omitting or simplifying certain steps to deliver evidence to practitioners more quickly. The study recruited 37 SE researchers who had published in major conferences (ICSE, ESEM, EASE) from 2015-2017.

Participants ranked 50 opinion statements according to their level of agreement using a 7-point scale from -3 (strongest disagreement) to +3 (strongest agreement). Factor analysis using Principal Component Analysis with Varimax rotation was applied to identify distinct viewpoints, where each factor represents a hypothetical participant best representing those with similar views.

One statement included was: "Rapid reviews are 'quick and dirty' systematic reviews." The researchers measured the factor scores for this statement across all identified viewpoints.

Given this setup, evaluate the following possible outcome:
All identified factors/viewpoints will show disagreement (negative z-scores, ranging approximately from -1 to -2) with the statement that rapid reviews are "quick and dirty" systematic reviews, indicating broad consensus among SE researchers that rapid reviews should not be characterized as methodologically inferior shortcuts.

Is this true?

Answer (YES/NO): NO